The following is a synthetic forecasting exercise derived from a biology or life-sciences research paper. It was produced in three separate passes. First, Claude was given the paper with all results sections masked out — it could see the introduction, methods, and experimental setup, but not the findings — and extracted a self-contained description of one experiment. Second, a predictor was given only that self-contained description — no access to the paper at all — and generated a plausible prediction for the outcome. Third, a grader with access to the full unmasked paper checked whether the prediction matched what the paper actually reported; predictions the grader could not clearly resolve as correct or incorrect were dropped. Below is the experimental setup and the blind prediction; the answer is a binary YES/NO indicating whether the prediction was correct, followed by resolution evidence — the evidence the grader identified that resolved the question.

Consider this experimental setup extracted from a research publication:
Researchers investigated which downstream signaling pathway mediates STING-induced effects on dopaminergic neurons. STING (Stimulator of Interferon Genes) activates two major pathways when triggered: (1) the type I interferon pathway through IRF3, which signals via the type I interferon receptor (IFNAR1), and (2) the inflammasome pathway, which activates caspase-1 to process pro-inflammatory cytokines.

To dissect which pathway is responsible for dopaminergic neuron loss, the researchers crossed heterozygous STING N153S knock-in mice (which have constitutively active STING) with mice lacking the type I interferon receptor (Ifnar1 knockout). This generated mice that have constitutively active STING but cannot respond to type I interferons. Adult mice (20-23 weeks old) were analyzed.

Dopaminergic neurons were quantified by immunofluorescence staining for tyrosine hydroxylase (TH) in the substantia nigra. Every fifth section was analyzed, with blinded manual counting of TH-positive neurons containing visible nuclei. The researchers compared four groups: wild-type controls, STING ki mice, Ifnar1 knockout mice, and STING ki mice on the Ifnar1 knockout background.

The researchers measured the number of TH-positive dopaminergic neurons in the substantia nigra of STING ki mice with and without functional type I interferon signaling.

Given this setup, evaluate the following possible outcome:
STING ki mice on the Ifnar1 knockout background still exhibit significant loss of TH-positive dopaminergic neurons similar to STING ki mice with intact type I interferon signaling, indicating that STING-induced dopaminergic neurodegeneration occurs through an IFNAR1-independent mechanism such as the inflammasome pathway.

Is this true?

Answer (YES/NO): NO